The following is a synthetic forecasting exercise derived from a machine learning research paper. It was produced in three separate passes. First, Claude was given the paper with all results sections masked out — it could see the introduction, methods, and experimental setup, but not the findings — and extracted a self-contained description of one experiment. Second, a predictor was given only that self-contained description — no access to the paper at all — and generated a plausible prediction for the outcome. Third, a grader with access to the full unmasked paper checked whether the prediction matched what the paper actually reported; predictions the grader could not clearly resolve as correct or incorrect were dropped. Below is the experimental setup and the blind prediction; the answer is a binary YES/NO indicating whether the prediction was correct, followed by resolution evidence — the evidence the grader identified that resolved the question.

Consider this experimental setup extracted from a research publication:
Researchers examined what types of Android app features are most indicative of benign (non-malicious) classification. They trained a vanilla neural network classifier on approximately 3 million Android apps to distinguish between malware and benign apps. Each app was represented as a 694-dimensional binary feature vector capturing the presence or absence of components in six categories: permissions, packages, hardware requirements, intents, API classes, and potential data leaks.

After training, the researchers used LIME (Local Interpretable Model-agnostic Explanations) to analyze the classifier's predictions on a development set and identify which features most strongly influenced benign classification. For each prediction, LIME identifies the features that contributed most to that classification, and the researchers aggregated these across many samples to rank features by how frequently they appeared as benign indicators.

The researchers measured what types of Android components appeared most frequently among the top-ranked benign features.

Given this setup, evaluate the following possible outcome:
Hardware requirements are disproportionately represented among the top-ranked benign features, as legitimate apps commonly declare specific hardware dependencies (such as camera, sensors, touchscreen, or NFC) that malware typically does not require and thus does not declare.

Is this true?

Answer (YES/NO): NO